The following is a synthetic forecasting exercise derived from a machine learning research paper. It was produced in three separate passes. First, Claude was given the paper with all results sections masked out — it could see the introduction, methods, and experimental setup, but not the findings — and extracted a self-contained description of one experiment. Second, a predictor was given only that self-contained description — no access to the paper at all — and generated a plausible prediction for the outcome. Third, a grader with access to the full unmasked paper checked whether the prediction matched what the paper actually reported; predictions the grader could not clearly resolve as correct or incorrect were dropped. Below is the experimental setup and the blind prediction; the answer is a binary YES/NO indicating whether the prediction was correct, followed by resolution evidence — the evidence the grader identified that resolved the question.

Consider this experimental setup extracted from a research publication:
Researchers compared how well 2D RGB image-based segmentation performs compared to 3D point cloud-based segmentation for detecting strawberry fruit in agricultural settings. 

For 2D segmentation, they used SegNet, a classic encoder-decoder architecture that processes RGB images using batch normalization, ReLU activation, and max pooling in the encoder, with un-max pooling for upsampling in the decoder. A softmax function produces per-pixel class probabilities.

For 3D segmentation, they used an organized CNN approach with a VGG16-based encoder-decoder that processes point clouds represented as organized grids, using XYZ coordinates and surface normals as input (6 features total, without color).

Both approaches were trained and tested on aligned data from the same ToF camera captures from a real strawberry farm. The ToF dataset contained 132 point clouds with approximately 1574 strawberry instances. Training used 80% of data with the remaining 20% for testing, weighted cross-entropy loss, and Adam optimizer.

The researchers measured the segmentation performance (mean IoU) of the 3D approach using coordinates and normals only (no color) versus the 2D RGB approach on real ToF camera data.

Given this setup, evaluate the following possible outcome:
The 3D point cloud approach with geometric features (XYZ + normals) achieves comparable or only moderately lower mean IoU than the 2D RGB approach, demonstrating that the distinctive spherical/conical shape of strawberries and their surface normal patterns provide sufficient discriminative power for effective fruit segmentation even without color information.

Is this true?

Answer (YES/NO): NO